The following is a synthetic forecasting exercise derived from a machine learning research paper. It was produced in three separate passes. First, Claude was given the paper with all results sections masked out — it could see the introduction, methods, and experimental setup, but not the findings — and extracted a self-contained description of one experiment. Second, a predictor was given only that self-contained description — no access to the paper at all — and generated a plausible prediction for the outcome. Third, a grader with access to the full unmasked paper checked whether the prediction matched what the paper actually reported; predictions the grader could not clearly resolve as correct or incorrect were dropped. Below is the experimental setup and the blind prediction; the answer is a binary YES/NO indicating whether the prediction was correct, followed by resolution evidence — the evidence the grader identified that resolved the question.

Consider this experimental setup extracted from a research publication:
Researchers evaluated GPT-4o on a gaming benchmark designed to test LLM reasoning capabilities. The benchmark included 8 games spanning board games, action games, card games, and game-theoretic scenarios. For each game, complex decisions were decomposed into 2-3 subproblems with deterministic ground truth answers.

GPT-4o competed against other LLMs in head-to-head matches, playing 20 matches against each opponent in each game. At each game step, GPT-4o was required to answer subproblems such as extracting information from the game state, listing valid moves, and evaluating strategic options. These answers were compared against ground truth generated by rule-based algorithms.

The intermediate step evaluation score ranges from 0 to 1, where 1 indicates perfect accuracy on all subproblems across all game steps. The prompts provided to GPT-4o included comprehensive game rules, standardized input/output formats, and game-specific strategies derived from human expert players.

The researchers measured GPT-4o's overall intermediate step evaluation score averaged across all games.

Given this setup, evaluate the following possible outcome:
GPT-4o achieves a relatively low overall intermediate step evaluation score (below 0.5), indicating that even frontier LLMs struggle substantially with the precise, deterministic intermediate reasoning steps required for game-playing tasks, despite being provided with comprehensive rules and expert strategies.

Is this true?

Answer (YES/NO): NO